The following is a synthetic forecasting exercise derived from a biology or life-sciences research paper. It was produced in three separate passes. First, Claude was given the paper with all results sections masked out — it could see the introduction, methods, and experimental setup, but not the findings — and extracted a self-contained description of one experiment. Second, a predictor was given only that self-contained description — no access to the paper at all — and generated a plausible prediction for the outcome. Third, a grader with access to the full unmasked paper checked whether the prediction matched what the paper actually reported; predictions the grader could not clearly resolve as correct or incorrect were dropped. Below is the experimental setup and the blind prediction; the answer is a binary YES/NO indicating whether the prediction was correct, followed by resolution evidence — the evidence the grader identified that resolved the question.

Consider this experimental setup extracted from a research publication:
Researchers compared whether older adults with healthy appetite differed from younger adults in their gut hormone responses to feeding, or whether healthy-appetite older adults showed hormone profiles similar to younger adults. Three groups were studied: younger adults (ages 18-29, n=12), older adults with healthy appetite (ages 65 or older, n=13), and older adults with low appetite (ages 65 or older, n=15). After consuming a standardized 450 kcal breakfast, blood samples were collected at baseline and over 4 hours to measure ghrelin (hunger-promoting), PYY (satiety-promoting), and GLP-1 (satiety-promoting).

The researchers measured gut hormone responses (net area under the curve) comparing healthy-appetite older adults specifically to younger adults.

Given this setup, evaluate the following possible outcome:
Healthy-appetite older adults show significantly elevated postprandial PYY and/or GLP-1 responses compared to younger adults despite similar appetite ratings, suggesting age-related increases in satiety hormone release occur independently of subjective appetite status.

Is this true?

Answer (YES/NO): NO